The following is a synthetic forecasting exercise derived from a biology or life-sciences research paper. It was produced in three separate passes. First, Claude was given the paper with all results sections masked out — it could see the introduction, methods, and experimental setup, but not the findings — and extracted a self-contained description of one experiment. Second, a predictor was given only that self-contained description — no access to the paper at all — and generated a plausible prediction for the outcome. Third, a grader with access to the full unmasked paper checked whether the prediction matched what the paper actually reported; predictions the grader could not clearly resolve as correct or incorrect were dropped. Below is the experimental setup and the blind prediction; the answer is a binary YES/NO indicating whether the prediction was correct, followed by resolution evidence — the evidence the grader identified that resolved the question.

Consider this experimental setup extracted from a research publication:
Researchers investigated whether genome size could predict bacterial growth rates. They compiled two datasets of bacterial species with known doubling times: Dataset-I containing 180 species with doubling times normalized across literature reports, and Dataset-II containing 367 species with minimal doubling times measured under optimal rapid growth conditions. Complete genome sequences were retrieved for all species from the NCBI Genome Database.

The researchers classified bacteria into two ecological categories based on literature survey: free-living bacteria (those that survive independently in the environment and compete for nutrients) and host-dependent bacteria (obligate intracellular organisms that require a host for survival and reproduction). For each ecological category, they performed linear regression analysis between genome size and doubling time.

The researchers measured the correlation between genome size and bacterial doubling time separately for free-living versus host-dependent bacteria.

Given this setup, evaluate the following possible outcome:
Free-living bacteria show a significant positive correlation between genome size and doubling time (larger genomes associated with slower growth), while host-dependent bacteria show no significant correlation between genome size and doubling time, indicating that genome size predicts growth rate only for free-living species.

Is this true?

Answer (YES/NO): YES